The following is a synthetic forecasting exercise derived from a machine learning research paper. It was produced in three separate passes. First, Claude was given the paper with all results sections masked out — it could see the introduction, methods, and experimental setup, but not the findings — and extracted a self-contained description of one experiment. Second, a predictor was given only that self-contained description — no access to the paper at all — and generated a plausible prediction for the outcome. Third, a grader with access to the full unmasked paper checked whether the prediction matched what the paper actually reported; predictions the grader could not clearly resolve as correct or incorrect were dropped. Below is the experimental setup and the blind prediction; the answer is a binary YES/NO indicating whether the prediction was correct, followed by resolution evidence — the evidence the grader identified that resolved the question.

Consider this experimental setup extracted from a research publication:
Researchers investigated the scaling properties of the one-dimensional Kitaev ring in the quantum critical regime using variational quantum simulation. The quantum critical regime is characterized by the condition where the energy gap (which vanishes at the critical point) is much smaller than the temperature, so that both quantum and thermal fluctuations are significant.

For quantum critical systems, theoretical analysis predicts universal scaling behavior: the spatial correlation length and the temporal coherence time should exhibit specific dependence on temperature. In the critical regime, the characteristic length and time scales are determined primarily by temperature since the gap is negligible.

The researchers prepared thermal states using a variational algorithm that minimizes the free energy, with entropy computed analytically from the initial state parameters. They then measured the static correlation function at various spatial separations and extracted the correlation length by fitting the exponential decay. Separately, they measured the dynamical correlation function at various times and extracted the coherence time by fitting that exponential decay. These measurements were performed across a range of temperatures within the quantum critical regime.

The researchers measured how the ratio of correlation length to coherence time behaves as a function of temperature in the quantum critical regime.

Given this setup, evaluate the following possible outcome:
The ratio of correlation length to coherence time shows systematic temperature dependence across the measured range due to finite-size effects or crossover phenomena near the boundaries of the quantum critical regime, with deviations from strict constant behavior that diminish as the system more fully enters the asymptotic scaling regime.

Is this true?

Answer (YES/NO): NO